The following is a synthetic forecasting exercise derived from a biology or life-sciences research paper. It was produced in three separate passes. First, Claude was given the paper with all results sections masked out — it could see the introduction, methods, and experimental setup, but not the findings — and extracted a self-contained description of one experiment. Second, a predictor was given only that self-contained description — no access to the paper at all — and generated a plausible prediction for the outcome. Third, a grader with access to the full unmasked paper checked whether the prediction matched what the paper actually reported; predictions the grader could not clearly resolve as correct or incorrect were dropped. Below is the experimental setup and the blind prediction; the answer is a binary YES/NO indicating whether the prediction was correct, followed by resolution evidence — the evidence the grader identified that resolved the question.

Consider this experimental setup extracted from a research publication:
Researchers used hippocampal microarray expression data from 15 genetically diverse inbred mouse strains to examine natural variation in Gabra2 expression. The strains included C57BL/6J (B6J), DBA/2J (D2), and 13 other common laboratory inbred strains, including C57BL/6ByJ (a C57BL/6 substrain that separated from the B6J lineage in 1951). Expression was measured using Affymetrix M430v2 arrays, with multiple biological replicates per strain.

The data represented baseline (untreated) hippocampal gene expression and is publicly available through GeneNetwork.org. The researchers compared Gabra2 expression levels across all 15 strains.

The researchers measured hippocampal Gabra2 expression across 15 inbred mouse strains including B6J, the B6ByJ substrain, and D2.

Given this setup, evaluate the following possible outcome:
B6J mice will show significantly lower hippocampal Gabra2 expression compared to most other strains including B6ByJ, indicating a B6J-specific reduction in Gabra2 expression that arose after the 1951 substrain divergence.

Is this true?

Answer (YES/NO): YES